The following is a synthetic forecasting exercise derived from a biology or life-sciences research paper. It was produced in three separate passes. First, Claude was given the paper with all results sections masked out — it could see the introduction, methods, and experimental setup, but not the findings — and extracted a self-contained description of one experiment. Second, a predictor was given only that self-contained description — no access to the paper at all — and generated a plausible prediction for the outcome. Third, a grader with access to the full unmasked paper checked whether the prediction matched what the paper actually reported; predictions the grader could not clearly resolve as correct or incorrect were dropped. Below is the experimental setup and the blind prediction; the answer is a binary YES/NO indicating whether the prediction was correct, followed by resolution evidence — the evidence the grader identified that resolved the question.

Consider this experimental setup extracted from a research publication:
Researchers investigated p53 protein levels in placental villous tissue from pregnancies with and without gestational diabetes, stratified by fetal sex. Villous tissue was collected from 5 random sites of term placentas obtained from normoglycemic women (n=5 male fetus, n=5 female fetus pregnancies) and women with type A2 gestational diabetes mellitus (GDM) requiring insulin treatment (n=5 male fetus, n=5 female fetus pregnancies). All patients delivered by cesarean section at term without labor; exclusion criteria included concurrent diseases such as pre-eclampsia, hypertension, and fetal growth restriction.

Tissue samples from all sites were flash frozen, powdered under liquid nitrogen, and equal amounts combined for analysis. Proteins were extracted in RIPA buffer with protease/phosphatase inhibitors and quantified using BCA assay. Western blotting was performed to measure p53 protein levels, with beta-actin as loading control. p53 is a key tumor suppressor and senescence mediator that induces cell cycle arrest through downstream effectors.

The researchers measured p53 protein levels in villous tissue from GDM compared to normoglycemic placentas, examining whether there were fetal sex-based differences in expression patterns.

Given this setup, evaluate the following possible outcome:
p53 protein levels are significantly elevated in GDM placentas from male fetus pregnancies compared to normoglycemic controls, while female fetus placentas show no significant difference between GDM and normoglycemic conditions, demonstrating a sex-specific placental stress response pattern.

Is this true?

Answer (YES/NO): NO